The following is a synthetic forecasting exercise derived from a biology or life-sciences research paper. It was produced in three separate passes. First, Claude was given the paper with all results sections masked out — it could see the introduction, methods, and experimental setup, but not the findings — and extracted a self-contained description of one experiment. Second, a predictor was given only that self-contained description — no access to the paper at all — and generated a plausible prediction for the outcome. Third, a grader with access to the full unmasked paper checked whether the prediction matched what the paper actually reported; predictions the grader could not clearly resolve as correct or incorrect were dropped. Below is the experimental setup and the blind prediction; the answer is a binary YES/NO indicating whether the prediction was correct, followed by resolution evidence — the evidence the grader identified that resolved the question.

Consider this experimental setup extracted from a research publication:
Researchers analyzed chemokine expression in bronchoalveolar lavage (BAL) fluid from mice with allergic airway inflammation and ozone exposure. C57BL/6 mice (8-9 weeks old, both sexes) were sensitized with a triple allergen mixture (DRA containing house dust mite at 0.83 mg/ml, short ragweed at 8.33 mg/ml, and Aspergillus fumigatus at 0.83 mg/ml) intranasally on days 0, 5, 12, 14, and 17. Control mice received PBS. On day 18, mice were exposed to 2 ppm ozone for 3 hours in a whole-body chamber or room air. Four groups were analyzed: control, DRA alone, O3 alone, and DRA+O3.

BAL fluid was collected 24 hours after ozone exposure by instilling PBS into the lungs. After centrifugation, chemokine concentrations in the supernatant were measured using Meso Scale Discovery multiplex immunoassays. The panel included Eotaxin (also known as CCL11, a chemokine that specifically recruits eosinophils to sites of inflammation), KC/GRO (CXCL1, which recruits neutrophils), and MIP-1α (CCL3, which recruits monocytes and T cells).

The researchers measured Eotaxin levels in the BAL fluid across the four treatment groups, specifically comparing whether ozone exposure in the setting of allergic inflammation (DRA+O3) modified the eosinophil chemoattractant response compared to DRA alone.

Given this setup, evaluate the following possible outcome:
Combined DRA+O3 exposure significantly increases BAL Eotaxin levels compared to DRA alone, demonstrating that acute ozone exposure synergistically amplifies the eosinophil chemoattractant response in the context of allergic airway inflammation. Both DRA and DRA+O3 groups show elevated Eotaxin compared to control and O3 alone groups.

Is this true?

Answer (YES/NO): YES